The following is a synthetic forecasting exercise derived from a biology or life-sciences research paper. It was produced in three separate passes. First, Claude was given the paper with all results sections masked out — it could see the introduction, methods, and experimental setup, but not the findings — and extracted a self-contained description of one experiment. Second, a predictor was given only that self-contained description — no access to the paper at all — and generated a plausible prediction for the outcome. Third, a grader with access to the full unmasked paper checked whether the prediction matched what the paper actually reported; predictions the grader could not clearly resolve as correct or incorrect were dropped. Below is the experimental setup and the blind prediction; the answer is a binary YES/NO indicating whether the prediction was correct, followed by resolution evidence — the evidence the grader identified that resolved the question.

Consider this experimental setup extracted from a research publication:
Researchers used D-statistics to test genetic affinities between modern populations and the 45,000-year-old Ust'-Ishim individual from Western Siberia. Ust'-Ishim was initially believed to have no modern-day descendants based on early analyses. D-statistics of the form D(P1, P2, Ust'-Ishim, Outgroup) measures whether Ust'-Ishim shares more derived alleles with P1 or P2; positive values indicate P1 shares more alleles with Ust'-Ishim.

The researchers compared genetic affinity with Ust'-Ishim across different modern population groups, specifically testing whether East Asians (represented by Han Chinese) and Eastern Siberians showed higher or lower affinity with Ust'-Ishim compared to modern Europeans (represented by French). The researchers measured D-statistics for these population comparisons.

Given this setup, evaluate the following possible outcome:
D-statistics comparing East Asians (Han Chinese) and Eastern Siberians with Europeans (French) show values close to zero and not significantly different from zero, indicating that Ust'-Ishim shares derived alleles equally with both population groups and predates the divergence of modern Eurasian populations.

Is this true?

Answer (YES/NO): NO